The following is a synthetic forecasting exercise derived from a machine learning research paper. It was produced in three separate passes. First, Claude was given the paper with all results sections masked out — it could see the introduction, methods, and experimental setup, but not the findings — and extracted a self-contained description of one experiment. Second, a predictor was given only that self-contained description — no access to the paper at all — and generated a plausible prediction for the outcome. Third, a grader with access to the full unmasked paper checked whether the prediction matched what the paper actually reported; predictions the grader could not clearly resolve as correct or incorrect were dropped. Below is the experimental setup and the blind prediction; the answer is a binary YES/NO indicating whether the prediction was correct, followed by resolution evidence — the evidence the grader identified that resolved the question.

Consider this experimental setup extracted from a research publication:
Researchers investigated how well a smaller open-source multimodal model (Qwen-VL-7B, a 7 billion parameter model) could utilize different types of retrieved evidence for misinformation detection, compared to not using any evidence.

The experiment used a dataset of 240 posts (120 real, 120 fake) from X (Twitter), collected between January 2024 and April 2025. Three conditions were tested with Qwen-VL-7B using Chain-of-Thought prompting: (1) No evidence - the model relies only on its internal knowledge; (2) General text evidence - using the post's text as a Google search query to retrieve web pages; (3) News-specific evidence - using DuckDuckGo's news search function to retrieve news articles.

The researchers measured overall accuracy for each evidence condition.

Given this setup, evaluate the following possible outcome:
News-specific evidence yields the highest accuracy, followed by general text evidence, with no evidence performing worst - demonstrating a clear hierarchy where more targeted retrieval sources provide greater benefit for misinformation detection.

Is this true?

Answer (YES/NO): NO